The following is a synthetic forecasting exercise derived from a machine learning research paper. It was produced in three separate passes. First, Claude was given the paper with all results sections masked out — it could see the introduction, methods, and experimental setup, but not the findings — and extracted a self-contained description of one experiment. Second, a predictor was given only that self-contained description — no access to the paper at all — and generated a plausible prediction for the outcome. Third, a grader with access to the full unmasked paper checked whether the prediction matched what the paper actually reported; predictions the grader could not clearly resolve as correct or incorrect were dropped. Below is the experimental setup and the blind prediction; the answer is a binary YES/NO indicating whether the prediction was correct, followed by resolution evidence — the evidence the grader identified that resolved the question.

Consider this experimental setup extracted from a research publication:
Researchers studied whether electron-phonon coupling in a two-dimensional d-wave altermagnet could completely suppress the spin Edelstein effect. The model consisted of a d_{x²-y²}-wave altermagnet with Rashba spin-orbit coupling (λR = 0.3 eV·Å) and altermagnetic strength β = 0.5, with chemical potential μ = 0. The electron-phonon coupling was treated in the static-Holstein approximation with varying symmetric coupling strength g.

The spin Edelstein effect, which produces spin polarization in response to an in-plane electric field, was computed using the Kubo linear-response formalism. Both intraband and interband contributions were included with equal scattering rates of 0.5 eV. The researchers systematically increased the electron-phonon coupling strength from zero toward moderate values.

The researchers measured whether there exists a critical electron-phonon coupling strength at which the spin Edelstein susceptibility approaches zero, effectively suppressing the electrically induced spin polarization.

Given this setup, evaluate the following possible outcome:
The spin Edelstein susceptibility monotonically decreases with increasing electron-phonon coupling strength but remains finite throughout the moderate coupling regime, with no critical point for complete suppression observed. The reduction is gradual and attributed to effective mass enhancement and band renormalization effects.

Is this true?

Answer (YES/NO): NO